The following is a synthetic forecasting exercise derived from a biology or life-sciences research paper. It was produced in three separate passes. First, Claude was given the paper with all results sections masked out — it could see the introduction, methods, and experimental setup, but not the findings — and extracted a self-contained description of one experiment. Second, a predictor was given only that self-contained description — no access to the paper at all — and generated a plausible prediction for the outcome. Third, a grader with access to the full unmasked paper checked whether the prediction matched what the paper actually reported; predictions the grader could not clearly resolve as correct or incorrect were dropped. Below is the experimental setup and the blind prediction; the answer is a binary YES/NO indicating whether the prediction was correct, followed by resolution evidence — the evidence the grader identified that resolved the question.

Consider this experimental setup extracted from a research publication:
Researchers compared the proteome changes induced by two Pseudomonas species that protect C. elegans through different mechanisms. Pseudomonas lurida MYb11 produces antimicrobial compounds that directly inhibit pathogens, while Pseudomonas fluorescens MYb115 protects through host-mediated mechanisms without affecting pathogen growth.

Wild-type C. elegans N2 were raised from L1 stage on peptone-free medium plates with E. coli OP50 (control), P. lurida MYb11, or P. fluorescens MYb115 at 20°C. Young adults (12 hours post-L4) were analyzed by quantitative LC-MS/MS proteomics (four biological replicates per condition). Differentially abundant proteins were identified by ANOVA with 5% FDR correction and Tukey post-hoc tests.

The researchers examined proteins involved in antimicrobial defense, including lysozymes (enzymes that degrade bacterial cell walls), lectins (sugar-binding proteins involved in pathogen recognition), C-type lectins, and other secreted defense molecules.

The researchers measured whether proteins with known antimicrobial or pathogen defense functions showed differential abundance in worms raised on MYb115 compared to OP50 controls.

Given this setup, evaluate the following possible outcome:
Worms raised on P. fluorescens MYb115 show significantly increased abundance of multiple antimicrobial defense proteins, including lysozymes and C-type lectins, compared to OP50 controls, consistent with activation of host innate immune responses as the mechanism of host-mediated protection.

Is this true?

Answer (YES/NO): NO